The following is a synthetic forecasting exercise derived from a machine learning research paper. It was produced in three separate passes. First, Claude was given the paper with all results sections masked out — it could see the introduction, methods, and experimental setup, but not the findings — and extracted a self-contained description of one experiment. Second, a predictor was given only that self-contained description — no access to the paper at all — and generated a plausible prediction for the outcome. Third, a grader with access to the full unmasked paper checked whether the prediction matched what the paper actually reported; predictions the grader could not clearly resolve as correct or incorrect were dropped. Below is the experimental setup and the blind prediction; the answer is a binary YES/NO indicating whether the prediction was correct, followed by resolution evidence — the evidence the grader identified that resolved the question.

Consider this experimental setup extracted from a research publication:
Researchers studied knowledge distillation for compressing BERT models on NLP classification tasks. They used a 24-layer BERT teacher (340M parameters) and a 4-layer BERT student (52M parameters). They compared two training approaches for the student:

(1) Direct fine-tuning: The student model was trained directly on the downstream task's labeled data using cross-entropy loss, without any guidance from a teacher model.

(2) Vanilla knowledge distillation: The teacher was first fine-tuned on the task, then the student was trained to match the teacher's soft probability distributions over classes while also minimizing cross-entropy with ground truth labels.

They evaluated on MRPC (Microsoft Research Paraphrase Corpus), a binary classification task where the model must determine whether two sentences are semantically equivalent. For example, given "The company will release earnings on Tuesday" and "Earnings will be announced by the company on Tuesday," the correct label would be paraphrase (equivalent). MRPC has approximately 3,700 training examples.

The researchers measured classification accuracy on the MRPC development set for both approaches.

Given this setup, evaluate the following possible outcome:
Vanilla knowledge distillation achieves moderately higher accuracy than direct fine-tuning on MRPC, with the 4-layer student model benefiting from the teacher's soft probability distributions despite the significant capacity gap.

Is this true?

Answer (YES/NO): NO